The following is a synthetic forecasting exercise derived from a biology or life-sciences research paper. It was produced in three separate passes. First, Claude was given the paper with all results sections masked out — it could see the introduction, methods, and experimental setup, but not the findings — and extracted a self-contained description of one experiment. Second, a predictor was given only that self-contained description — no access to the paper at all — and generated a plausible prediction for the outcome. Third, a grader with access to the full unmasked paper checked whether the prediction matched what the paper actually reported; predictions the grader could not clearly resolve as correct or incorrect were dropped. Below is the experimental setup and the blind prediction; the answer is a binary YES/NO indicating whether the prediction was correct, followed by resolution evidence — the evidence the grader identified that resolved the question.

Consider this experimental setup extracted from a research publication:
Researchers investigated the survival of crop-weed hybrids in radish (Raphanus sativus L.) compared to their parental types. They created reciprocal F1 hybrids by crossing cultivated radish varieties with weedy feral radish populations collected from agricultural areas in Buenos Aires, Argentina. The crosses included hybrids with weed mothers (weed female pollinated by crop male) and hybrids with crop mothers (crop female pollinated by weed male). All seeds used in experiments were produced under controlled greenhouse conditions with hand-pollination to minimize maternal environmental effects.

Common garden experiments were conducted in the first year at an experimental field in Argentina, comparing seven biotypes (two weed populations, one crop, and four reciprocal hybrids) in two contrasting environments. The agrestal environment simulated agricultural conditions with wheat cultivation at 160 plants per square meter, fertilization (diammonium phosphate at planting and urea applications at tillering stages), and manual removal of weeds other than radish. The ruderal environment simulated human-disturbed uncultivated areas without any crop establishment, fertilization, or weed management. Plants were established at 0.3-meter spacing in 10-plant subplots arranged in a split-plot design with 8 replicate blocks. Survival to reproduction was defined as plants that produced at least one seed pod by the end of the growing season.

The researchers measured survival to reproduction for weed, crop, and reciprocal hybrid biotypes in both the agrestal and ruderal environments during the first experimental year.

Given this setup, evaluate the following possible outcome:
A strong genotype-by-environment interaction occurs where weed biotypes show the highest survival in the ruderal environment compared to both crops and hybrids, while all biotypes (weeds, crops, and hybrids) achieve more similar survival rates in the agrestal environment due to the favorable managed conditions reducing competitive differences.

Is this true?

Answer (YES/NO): NO